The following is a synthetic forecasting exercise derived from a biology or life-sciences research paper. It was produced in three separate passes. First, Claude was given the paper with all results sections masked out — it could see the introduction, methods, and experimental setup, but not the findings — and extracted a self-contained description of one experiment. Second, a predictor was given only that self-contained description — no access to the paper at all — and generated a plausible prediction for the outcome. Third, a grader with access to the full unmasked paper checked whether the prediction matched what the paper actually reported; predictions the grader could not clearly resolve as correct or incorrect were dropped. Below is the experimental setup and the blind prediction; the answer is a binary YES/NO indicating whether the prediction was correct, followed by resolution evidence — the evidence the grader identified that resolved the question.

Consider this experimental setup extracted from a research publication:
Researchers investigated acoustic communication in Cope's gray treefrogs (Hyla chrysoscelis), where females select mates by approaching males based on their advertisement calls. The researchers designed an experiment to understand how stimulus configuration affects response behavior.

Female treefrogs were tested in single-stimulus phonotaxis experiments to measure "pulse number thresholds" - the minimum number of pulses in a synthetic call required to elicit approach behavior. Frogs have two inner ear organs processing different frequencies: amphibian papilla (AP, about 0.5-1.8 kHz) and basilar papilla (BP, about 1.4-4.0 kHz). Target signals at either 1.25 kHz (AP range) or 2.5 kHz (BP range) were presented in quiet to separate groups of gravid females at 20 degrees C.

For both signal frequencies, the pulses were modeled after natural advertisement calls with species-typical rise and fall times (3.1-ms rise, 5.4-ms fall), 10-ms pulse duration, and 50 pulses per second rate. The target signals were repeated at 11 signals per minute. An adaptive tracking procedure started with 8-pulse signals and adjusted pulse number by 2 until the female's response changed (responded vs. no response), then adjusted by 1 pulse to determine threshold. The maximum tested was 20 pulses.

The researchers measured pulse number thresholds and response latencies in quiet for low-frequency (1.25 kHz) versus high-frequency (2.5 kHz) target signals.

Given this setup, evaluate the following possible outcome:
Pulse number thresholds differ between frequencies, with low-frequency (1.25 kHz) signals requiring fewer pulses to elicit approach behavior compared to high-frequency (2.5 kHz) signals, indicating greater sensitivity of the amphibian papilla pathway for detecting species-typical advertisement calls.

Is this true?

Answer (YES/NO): NO